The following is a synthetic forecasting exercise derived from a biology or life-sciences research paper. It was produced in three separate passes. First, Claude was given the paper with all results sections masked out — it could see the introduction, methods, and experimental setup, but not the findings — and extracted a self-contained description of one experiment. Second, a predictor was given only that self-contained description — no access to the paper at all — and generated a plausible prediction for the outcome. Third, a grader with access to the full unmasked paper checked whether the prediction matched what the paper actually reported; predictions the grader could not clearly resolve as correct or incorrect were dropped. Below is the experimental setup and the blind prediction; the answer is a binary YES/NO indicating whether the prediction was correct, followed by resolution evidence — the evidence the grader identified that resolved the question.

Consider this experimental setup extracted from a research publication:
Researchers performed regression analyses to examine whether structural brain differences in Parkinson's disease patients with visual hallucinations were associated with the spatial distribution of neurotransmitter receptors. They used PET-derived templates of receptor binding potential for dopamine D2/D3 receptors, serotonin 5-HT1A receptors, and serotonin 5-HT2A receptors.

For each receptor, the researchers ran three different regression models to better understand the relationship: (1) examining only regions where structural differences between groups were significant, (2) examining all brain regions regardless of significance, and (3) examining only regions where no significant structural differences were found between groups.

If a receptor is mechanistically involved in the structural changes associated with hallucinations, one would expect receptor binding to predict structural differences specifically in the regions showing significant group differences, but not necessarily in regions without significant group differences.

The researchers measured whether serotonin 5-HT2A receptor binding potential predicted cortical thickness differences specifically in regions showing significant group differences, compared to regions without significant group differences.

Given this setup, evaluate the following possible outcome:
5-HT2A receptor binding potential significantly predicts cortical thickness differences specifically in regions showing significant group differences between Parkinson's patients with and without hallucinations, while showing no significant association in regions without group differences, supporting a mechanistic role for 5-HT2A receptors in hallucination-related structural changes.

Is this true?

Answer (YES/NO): YES